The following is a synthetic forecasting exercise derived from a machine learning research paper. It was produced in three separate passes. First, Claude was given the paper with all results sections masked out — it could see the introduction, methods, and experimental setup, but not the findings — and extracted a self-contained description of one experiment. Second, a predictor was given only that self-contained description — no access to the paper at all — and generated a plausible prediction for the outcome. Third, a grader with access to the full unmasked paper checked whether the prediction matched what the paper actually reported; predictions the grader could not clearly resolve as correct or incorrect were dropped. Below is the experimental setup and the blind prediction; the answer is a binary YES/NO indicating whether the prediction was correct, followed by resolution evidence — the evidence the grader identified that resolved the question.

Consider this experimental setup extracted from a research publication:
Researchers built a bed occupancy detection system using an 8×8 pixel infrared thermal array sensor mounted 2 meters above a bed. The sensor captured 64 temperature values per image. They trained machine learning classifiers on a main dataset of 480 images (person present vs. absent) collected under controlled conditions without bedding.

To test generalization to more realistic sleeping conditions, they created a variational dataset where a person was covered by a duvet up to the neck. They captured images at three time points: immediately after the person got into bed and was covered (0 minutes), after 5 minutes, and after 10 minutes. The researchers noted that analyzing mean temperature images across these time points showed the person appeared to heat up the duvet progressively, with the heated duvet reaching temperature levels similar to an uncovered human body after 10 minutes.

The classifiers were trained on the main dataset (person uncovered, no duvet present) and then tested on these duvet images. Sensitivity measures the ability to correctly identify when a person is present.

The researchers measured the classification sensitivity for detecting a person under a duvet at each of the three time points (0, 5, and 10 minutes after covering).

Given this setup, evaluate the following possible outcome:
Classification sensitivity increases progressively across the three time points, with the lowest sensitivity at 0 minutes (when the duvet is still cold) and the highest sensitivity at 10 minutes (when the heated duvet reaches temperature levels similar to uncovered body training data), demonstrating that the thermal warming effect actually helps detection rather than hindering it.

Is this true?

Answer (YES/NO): NO